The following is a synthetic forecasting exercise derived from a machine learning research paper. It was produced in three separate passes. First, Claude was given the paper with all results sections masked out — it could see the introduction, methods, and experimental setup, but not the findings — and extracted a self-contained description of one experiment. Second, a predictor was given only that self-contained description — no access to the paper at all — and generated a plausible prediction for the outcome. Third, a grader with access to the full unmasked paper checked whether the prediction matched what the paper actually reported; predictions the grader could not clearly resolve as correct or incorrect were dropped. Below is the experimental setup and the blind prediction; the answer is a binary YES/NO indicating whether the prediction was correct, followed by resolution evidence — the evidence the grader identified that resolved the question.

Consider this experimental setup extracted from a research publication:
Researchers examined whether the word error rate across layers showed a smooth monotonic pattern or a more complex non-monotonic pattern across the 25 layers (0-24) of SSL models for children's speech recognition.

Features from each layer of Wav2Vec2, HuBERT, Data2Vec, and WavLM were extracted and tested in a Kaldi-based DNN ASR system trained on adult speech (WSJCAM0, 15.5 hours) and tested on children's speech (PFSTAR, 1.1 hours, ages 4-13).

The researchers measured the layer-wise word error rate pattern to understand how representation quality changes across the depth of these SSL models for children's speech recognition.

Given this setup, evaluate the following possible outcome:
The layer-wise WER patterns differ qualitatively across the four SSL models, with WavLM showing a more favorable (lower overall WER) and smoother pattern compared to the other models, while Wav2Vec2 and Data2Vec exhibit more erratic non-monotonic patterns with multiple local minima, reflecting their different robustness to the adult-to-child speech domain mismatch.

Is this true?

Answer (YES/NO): NO